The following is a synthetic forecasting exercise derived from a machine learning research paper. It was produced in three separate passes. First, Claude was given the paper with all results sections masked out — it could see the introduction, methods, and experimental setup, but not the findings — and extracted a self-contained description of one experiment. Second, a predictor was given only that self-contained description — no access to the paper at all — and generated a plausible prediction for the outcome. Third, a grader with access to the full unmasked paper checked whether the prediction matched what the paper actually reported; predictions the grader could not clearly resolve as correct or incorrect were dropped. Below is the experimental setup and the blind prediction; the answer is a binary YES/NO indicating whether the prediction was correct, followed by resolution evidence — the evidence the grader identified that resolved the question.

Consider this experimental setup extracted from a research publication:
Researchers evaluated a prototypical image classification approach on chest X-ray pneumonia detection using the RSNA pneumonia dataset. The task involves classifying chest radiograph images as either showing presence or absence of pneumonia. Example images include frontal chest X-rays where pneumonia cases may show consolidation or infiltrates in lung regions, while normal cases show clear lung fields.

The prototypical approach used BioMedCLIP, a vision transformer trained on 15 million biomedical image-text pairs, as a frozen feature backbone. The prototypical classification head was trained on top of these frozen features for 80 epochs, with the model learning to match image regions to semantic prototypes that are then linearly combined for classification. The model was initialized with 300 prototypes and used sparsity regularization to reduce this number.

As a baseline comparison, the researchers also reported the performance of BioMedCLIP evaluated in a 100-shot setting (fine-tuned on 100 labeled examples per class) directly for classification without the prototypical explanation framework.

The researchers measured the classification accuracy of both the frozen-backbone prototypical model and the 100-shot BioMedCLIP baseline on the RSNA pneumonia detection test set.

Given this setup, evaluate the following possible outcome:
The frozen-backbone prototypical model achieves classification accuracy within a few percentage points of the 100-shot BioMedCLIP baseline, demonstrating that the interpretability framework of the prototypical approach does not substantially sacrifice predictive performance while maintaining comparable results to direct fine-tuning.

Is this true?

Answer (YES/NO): YES